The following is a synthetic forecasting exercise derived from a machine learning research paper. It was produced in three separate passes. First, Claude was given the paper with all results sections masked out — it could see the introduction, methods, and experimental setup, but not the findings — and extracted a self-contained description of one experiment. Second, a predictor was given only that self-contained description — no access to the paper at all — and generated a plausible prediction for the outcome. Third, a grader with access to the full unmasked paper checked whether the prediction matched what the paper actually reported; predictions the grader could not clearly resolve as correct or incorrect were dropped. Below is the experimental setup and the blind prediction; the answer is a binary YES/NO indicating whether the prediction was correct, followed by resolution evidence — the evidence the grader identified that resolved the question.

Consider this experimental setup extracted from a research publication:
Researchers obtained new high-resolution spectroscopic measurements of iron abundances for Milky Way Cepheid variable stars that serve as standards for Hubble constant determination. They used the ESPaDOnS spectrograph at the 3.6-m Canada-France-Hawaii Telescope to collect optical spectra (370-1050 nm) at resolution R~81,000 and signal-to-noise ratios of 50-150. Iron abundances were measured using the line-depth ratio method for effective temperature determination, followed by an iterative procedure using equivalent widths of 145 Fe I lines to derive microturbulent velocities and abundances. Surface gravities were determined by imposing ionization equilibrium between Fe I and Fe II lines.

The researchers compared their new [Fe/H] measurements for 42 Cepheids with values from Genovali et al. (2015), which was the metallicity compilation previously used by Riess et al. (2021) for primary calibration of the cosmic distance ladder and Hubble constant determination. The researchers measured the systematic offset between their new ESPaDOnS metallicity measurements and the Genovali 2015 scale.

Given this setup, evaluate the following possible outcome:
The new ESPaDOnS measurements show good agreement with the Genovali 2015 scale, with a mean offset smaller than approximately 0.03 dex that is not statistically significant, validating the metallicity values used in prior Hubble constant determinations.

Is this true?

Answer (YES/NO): NO